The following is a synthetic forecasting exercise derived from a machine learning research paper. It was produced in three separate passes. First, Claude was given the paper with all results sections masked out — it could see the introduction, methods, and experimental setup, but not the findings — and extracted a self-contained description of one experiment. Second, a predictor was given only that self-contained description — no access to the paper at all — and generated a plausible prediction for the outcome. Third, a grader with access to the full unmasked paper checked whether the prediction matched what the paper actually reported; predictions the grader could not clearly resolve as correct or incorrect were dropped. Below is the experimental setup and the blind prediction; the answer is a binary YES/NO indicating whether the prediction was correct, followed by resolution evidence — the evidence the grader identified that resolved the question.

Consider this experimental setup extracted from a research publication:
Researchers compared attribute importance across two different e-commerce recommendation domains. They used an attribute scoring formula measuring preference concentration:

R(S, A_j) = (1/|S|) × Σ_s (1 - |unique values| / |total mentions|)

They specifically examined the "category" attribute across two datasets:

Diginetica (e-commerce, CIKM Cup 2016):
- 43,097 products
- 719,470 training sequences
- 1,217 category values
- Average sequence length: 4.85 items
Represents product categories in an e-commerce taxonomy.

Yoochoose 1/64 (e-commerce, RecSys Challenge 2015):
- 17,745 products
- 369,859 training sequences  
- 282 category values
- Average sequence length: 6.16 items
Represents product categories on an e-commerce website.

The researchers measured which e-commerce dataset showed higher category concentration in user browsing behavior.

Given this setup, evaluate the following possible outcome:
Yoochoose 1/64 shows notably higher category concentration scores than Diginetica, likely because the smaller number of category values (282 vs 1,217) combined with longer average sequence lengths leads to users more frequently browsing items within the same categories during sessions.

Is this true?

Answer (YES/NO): NO